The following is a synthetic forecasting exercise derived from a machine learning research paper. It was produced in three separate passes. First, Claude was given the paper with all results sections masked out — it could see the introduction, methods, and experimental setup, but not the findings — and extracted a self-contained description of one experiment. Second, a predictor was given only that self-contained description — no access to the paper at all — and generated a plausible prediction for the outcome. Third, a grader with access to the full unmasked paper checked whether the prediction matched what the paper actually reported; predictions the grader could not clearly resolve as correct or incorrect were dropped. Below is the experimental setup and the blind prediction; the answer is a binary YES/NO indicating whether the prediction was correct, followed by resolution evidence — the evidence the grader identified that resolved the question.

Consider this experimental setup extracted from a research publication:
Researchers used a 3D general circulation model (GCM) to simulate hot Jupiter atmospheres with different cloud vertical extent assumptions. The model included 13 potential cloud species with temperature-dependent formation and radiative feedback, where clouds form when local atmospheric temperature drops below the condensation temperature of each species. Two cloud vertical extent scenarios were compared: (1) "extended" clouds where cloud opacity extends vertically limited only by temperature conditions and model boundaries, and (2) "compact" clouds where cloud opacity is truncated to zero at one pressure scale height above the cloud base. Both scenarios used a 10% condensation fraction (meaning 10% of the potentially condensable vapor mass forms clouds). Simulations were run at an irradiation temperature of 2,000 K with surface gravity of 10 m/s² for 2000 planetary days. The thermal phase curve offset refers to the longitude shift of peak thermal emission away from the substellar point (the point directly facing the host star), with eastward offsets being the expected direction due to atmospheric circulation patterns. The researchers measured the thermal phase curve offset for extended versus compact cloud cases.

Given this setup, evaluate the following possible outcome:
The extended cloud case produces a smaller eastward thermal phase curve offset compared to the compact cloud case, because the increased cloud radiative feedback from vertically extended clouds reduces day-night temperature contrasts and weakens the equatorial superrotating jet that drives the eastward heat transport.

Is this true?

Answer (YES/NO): NO